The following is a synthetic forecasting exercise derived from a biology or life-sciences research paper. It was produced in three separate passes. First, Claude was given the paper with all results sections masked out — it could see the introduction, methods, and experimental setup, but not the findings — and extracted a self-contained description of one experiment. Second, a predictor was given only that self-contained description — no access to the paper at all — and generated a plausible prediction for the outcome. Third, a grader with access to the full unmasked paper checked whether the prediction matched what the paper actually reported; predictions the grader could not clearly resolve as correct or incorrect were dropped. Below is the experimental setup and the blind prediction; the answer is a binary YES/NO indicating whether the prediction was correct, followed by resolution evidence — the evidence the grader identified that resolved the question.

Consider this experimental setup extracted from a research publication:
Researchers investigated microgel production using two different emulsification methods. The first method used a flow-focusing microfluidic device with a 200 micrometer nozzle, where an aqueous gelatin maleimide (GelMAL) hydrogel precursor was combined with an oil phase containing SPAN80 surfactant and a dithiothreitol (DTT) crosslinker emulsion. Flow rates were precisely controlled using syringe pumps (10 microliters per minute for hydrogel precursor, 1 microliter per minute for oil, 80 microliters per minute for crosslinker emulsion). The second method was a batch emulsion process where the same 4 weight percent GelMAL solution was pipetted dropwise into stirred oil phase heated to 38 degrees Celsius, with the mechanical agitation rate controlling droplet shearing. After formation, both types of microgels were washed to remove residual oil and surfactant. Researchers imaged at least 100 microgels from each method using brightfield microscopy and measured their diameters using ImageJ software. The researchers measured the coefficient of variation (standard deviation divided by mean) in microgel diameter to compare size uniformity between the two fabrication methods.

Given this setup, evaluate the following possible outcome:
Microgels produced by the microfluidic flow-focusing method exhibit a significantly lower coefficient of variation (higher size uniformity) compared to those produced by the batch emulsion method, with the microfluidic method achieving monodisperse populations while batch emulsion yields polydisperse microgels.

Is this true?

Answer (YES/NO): YES